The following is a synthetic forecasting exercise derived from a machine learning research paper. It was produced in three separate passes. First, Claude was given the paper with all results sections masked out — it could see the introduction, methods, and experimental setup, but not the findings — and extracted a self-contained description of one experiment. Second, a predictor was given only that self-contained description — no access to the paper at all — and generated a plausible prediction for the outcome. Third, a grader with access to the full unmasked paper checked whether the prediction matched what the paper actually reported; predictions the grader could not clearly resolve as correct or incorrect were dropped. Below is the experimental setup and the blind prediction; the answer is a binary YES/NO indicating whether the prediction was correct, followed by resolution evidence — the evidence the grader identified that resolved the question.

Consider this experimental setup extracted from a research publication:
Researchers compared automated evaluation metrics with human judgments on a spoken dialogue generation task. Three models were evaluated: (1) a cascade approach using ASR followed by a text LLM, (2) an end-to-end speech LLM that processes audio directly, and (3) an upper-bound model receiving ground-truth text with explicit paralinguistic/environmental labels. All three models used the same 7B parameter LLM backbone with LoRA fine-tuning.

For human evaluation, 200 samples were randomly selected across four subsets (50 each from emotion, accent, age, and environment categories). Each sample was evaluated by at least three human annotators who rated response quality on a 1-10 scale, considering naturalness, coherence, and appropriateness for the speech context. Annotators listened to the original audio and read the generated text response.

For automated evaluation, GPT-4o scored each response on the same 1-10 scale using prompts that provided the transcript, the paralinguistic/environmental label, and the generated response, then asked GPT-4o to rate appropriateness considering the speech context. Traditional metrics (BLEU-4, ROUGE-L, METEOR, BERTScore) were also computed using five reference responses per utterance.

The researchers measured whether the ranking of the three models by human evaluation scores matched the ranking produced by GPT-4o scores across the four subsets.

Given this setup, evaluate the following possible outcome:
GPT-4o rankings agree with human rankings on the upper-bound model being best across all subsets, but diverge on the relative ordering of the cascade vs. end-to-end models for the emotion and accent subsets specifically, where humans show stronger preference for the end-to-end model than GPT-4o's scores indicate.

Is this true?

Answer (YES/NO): NO